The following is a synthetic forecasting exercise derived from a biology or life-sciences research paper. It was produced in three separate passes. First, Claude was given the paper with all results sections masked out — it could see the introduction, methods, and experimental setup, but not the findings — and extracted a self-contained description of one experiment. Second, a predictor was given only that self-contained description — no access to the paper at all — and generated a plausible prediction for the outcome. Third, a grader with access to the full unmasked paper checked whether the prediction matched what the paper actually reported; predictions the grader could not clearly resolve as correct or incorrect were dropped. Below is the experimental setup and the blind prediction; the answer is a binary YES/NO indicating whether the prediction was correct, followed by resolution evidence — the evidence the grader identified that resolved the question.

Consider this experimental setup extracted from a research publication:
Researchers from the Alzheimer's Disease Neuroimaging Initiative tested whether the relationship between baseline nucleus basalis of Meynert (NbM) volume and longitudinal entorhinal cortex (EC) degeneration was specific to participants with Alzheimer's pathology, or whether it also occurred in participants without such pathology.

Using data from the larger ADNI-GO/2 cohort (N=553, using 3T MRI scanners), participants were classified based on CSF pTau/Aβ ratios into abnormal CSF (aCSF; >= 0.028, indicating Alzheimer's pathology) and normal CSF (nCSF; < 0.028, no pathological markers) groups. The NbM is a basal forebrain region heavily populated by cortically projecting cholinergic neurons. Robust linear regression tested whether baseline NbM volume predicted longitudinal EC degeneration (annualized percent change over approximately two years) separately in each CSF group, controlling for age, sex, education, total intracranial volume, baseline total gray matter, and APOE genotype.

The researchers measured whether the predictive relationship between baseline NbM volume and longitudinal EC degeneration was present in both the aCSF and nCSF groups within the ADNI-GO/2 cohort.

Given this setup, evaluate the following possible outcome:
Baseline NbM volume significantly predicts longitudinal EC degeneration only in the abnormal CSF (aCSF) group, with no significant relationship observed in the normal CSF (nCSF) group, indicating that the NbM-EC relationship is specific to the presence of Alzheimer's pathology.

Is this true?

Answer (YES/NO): NO